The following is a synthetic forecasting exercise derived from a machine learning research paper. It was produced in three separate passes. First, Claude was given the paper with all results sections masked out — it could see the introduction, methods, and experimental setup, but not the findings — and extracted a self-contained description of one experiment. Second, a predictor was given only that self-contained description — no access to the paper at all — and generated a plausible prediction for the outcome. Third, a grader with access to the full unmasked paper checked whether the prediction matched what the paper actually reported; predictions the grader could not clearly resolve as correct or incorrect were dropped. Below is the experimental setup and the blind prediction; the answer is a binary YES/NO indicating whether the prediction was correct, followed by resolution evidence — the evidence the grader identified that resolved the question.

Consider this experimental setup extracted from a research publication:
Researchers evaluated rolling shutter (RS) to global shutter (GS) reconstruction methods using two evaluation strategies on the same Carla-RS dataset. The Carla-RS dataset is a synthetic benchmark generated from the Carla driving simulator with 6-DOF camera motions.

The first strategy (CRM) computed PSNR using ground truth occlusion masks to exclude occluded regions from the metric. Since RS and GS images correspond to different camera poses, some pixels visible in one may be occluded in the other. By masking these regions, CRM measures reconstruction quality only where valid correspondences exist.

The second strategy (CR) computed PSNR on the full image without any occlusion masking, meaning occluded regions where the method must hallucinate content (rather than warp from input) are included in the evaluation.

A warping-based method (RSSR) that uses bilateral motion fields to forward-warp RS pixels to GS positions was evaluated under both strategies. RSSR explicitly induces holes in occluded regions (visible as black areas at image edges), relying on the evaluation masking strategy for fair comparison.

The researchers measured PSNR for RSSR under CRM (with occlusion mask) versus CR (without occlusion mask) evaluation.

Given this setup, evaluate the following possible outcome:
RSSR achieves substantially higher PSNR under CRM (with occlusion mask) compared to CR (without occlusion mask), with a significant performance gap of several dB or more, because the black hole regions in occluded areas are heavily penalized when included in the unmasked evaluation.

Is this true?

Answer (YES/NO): YES